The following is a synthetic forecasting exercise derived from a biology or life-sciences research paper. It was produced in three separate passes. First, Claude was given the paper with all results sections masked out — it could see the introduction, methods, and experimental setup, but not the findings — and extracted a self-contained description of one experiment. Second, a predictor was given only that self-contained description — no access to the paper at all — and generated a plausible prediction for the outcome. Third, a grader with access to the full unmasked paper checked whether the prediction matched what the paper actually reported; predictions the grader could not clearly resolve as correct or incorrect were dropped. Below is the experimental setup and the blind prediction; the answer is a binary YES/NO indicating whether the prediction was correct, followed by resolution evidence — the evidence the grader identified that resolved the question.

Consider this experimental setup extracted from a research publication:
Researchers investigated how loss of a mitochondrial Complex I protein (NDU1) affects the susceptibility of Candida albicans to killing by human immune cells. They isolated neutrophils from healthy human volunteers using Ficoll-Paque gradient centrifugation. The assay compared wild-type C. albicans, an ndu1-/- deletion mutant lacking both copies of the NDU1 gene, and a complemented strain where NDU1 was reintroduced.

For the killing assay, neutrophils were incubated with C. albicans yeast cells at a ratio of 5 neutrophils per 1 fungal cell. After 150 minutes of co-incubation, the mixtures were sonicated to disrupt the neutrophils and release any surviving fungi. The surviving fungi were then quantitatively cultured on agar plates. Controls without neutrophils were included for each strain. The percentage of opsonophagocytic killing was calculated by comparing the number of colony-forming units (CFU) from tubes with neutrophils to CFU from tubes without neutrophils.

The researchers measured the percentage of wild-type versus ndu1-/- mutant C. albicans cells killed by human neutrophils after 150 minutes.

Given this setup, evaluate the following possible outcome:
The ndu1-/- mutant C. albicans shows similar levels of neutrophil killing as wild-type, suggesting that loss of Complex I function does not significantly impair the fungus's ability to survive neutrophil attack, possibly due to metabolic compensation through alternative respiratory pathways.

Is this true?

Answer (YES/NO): NO